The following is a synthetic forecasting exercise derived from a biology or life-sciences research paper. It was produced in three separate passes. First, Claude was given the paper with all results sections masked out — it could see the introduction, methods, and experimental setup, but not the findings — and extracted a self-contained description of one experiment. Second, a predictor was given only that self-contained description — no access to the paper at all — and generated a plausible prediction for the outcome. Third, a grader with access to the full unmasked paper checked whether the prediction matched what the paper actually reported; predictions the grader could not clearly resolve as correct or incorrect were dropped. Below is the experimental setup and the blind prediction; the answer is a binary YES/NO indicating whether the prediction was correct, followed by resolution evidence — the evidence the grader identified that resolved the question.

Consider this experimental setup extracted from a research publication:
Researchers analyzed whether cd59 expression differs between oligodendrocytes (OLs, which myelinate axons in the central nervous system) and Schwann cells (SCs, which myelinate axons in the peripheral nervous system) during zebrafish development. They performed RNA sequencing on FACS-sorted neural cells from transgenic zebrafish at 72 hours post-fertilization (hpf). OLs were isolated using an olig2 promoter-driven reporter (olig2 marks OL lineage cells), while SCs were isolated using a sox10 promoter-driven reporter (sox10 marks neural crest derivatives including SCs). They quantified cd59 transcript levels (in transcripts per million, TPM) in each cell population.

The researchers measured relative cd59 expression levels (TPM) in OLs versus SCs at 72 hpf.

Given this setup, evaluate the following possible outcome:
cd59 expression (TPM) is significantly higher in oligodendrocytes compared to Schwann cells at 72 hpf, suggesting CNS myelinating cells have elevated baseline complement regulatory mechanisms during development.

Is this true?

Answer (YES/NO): YES